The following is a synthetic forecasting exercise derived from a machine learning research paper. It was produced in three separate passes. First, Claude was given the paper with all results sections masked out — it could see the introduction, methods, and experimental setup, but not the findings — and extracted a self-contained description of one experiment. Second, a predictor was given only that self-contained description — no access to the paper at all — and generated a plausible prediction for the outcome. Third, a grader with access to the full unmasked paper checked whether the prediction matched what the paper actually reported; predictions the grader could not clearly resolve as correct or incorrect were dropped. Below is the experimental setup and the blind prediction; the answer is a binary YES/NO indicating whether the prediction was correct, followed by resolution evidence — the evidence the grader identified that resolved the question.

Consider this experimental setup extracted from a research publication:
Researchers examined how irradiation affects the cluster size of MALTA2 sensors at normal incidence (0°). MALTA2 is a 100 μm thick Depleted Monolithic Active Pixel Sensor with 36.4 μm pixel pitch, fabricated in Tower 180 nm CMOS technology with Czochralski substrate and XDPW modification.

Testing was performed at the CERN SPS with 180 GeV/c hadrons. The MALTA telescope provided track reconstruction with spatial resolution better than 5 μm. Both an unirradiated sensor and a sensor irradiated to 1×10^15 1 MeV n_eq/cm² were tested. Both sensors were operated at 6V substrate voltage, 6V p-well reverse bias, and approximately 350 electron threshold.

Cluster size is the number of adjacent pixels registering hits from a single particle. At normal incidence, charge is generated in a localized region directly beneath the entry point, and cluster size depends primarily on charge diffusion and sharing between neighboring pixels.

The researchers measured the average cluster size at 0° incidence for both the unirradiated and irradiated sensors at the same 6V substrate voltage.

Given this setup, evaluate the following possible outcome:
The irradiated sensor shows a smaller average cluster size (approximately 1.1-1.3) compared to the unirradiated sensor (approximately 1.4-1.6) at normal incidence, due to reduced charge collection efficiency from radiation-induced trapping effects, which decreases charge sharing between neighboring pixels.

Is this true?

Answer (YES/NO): NO